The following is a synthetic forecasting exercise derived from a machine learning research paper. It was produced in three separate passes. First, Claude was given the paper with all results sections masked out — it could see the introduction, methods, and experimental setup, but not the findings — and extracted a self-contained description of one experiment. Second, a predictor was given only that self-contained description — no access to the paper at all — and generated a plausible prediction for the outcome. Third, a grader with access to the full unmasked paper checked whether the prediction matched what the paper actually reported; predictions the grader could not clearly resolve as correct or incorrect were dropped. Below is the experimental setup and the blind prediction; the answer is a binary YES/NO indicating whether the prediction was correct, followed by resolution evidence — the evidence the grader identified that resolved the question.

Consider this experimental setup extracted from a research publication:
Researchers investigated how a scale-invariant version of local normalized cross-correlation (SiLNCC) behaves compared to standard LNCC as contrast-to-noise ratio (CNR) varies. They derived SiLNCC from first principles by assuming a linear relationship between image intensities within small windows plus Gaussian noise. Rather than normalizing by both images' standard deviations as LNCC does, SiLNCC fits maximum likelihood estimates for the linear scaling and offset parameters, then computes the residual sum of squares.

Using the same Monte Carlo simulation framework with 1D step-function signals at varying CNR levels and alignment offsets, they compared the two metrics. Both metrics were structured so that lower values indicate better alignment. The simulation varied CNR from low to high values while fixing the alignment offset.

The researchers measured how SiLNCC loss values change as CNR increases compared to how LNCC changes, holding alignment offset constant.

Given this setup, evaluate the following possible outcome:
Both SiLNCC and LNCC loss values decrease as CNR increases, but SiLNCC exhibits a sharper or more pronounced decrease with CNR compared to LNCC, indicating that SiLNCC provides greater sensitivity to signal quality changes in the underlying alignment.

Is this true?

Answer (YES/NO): NO